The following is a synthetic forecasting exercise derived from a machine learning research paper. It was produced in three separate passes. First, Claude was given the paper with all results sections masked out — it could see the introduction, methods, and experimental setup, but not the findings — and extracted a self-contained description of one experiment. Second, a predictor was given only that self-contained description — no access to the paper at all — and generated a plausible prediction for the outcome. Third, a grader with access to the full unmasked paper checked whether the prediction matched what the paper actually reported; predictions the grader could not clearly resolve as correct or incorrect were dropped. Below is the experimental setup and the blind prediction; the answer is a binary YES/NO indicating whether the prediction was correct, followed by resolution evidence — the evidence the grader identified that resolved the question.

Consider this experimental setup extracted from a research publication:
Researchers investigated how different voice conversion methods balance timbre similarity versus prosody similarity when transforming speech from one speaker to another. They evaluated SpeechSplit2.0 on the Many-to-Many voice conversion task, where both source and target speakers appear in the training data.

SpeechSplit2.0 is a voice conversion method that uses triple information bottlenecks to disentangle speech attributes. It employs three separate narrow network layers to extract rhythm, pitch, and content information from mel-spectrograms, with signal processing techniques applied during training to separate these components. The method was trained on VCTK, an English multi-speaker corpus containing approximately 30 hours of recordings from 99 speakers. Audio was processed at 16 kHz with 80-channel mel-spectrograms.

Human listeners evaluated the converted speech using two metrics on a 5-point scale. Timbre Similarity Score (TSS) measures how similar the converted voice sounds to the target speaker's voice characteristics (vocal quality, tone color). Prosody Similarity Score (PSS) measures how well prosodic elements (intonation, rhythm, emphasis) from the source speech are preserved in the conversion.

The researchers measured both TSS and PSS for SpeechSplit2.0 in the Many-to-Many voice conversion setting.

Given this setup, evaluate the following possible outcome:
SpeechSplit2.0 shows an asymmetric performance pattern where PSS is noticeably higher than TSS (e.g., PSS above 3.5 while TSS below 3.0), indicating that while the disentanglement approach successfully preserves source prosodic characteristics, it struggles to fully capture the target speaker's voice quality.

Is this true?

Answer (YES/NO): NO